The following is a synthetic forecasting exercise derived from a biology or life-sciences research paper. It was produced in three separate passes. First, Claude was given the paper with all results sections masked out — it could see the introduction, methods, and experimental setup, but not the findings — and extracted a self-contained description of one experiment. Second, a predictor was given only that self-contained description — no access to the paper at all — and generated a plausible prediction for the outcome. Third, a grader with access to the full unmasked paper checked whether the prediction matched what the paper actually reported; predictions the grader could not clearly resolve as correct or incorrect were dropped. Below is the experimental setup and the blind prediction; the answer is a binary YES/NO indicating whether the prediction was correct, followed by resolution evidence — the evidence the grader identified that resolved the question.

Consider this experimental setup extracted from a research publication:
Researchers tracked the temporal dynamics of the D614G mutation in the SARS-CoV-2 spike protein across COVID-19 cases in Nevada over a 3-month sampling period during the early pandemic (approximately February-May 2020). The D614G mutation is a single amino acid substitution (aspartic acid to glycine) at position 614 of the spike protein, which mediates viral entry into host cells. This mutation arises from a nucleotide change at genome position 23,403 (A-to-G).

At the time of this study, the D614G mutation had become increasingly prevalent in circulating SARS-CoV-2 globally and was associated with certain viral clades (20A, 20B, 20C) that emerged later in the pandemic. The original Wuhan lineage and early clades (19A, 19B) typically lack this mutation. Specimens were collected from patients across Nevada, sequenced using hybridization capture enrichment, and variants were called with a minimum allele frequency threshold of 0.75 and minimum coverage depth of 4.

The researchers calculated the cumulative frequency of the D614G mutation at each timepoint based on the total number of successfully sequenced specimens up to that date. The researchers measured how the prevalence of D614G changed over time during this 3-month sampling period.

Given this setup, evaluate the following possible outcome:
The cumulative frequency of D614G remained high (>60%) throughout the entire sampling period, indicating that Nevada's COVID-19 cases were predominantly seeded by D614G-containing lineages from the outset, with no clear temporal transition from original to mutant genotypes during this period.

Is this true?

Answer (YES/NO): NO